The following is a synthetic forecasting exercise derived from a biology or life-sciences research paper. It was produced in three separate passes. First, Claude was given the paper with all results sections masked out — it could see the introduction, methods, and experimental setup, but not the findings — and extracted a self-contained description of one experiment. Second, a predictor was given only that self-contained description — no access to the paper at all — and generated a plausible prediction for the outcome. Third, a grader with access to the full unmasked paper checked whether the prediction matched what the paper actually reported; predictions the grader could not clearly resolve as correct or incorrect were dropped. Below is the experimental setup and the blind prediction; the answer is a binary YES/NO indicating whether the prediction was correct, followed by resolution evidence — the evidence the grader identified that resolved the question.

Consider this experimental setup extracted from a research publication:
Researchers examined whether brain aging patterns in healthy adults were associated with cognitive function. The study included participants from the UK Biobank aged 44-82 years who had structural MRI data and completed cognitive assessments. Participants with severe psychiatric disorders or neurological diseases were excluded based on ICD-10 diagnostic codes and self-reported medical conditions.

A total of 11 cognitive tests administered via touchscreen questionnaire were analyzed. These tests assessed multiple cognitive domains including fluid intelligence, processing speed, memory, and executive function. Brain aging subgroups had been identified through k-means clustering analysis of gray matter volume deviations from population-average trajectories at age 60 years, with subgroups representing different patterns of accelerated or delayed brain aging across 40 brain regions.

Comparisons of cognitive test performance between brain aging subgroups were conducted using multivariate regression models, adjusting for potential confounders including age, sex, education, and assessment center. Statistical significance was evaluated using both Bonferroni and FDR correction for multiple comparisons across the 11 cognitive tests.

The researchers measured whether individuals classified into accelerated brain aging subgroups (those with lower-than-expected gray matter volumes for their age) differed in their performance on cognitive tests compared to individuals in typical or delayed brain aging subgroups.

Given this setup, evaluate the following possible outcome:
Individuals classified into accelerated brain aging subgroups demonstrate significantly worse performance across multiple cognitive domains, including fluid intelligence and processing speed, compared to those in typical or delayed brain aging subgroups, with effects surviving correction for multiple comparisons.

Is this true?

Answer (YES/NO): NO